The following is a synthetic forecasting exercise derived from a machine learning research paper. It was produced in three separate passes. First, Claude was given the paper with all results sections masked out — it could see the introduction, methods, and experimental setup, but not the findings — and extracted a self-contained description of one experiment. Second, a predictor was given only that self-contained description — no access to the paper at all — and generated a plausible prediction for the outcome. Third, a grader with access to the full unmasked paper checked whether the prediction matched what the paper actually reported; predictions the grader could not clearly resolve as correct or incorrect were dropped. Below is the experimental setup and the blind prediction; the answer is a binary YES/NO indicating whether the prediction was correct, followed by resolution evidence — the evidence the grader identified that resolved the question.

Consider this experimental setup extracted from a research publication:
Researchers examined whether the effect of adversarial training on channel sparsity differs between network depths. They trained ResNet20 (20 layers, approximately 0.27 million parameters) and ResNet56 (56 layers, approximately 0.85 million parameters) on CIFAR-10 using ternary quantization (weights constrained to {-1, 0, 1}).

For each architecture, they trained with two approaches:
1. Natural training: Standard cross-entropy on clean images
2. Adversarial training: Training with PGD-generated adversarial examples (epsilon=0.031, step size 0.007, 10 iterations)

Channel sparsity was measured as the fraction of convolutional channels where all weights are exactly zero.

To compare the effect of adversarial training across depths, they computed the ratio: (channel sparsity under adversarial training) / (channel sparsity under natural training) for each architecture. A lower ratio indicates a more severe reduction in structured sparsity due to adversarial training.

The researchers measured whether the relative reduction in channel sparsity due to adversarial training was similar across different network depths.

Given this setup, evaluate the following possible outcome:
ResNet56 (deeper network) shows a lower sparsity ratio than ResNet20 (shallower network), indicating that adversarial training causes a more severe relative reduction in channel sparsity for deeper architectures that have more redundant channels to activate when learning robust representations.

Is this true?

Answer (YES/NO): NO